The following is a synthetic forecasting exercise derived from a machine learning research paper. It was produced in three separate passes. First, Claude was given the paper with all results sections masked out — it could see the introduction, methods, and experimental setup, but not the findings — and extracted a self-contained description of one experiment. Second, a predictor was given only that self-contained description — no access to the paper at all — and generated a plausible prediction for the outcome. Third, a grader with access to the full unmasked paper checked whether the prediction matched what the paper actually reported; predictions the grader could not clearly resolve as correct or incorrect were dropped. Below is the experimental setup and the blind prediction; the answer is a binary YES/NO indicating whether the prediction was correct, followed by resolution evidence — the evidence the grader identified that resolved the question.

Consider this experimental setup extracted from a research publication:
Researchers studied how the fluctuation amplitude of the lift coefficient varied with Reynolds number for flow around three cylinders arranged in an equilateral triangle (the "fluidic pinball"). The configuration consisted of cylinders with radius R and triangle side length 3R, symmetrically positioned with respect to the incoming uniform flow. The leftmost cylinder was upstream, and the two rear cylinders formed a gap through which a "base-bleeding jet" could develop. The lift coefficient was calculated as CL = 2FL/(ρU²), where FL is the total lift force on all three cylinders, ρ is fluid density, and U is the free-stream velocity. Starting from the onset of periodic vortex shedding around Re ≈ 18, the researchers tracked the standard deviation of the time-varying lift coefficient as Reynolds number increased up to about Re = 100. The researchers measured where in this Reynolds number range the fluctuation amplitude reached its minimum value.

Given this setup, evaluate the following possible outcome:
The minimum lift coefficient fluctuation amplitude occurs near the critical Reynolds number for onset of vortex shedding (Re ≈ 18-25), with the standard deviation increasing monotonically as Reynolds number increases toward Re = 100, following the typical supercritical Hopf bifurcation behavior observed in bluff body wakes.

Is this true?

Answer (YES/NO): NO